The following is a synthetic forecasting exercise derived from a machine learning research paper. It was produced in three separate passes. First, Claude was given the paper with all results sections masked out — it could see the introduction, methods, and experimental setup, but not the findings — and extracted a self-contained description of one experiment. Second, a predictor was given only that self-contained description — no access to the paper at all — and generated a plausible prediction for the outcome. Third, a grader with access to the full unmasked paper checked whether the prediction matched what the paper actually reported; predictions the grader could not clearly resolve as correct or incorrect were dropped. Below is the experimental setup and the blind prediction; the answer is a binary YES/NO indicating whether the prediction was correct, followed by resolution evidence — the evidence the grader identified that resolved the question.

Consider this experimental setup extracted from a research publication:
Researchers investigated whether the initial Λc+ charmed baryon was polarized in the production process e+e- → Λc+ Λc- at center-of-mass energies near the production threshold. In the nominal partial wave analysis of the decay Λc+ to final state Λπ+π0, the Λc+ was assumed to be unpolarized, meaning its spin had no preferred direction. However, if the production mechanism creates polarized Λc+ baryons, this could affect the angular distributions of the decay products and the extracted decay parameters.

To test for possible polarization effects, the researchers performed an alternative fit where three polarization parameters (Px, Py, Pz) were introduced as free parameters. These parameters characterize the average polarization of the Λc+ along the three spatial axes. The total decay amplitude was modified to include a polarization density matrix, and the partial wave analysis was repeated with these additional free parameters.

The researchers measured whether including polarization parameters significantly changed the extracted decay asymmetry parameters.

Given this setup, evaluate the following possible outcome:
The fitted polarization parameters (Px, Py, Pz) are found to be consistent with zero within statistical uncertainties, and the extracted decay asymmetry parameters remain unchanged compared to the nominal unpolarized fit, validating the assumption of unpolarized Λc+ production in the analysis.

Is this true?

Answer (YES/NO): NO